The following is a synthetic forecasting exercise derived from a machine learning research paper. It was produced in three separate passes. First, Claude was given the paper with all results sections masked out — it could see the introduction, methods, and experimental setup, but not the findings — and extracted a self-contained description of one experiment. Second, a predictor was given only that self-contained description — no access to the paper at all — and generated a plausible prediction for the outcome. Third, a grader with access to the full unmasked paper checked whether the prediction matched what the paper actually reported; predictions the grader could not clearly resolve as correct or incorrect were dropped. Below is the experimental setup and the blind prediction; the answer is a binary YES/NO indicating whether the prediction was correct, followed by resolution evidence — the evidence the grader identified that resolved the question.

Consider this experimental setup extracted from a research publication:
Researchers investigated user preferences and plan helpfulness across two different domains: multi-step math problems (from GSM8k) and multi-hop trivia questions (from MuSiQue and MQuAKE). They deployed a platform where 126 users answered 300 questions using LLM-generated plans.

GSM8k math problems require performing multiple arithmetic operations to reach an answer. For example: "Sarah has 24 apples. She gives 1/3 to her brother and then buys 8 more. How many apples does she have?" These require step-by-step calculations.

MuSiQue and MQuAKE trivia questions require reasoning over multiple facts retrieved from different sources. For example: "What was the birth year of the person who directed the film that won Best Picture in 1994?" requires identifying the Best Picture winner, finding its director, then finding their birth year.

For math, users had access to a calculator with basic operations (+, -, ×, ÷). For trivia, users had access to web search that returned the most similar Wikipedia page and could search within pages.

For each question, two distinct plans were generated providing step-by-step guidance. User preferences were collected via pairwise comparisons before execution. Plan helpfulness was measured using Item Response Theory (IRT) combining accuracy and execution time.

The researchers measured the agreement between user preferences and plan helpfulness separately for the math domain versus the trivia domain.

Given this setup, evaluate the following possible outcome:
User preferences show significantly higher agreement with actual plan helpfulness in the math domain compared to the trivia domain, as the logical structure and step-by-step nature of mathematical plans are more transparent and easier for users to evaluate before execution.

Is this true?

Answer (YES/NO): NO